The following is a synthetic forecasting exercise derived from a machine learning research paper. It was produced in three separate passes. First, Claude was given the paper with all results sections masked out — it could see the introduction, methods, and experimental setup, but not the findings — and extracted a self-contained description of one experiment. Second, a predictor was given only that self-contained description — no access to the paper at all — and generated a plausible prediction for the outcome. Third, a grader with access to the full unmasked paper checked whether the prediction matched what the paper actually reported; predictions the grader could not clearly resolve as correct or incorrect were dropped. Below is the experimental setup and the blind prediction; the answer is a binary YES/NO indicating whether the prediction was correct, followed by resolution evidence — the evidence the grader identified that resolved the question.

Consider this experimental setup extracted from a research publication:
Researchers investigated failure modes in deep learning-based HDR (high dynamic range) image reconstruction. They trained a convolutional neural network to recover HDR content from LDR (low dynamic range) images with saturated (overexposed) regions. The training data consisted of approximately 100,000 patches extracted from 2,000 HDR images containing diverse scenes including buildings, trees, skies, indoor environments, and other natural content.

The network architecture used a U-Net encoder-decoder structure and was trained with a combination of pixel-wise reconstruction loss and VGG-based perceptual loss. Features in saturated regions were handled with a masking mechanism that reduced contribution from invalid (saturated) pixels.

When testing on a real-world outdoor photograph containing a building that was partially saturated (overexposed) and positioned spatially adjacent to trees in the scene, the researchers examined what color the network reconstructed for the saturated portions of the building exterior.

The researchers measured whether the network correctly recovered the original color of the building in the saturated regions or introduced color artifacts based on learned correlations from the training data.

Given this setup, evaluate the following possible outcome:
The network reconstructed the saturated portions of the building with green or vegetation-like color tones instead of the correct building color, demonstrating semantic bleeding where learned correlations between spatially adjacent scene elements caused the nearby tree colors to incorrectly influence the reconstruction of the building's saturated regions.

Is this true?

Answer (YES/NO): NO